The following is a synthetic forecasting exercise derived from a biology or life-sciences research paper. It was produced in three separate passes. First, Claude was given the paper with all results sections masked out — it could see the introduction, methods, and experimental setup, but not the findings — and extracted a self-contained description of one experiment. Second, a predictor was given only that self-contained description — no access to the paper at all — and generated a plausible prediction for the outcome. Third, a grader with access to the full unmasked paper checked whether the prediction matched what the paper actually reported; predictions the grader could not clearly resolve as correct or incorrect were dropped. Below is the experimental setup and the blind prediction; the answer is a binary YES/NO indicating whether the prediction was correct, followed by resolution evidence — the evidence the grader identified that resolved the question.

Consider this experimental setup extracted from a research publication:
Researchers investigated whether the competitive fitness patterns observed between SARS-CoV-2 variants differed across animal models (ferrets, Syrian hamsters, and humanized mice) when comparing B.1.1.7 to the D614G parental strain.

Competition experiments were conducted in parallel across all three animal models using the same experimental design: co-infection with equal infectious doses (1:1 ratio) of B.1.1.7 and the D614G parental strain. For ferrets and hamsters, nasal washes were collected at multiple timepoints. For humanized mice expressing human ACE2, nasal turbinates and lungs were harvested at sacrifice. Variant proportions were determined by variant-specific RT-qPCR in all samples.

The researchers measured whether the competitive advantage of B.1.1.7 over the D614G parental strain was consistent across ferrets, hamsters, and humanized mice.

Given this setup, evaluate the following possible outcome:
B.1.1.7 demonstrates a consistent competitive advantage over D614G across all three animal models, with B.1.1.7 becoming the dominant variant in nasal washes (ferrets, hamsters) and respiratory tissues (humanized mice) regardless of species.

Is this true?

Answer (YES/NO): NO